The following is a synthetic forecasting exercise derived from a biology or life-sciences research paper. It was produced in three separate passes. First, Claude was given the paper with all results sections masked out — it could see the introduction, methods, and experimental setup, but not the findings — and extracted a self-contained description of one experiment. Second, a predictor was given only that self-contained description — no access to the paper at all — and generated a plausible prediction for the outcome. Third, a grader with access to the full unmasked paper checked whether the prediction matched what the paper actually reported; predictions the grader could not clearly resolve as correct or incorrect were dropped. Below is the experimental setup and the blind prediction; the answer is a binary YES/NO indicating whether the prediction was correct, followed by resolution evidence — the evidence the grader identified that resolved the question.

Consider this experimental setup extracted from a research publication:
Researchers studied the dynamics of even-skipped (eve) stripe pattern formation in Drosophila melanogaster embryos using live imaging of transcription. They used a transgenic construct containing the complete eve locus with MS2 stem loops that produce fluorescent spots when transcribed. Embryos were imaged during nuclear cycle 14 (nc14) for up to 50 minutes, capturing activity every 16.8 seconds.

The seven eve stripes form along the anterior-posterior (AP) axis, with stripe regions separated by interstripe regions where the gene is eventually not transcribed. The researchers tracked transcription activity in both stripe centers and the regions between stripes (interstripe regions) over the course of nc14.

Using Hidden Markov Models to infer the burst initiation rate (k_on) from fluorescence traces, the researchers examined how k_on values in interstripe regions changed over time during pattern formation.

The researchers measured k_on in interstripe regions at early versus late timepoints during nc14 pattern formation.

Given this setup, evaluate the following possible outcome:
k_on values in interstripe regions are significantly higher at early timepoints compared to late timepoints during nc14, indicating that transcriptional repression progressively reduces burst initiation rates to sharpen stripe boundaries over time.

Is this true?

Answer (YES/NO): YES